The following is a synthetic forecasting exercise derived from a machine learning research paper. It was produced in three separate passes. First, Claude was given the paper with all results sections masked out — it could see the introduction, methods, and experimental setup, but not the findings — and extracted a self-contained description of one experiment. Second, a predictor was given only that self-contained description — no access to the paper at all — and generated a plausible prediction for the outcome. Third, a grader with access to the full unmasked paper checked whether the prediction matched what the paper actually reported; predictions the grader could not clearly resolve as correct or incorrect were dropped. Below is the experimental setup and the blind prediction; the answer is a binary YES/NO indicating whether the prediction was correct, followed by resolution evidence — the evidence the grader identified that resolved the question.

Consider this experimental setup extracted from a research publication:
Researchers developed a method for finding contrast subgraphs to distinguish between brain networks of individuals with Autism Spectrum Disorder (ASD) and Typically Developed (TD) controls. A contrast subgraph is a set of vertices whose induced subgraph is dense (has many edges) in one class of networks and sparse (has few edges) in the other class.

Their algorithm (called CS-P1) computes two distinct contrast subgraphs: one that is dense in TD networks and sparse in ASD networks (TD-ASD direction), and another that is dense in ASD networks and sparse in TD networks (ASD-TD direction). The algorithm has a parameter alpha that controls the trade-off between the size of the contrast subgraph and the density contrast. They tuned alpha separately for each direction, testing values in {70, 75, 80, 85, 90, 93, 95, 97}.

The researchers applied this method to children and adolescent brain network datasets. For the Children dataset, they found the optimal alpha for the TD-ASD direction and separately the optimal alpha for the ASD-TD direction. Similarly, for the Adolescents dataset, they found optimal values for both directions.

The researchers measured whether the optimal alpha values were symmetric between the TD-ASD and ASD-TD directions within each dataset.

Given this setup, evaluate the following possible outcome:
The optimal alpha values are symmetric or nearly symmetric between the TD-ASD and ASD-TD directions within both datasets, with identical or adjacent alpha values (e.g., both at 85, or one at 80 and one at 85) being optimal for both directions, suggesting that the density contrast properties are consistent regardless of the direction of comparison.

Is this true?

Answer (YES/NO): NO